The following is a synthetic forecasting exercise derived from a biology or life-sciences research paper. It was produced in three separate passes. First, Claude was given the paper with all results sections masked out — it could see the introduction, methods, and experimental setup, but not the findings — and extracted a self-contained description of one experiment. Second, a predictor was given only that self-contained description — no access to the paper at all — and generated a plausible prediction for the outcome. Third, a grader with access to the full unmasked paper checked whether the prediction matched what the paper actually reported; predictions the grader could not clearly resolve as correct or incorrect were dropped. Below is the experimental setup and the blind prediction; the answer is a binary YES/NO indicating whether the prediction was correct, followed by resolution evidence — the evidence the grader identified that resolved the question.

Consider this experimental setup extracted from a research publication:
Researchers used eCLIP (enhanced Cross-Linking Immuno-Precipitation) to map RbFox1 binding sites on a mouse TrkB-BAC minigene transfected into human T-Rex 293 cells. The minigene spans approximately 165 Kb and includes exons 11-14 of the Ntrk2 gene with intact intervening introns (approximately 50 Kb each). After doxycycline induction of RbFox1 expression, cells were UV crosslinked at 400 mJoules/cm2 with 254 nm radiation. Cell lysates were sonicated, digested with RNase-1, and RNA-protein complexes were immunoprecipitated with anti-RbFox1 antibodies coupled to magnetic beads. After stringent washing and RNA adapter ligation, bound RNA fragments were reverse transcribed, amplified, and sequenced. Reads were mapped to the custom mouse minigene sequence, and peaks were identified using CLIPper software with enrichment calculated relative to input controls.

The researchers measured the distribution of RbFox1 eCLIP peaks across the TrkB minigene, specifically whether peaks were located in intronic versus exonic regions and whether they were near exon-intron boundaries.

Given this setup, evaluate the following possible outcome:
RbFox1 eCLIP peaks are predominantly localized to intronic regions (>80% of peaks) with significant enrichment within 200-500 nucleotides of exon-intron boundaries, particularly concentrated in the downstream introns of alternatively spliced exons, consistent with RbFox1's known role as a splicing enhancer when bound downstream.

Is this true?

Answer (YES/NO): NO